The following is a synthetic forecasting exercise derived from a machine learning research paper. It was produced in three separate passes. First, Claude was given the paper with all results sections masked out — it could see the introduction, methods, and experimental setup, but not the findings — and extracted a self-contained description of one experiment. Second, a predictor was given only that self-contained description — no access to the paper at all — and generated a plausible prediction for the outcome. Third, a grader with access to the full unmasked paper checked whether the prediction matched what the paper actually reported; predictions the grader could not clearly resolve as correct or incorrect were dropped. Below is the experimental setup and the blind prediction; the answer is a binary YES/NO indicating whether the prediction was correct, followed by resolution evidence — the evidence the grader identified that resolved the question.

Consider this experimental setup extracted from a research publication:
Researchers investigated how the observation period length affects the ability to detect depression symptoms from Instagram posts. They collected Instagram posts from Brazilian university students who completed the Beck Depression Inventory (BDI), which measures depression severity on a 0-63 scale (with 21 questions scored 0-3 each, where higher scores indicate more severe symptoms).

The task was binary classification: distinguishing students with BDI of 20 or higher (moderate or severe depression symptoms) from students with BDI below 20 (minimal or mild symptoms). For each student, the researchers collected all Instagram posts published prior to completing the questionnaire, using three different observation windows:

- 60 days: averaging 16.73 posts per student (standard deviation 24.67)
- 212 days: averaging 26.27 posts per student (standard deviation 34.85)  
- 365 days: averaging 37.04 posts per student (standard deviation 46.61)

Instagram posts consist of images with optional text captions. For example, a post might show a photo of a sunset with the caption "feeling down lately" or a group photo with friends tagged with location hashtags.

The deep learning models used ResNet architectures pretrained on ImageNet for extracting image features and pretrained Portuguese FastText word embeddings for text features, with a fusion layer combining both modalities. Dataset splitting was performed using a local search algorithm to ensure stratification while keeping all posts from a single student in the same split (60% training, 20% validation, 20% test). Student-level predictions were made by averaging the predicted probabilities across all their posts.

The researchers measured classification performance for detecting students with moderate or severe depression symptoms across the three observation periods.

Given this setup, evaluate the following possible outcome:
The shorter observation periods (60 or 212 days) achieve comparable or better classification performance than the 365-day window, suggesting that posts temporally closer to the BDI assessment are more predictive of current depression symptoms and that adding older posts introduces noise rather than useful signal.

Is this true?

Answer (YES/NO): YES